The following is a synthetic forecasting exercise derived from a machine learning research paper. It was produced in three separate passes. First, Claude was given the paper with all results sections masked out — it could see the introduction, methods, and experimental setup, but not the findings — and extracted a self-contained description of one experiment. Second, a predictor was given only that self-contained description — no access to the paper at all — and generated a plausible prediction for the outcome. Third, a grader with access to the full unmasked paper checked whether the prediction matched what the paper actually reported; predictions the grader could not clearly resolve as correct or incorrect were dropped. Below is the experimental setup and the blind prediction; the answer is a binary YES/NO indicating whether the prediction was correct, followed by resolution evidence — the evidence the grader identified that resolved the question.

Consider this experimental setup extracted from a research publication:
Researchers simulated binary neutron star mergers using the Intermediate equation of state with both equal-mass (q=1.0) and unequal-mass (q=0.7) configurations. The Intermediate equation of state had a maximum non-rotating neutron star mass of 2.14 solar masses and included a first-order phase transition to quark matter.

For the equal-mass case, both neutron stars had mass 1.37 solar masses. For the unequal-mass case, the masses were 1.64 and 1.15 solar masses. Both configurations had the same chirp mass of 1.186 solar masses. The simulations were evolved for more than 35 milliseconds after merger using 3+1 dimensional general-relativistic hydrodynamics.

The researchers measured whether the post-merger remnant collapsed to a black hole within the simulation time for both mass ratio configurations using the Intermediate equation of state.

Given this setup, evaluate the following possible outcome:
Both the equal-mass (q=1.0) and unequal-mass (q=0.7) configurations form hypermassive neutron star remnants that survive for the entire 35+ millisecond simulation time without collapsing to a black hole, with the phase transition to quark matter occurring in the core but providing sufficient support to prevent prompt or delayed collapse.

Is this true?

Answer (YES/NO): NO